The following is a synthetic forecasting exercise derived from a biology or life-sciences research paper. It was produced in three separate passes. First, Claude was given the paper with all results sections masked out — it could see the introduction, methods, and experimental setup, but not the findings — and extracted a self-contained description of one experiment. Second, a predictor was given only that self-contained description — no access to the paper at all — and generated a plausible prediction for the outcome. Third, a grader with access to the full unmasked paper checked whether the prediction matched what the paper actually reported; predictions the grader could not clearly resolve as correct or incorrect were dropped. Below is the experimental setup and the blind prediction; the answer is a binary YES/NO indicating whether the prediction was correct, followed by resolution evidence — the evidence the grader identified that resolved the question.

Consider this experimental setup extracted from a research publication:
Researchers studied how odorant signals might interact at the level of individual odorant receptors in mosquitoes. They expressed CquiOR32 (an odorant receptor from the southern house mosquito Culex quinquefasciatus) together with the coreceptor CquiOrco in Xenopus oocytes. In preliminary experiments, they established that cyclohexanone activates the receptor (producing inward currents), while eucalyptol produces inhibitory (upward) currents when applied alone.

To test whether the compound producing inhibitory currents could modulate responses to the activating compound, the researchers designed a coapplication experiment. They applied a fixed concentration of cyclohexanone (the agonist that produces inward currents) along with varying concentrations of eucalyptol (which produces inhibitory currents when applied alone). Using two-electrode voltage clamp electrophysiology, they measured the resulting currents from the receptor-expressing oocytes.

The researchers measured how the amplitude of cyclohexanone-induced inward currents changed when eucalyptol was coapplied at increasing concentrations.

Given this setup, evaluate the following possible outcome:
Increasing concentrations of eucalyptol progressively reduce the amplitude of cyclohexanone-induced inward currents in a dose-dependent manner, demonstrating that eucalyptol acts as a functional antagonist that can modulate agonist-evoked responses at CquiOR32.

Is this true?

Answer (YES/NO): YES